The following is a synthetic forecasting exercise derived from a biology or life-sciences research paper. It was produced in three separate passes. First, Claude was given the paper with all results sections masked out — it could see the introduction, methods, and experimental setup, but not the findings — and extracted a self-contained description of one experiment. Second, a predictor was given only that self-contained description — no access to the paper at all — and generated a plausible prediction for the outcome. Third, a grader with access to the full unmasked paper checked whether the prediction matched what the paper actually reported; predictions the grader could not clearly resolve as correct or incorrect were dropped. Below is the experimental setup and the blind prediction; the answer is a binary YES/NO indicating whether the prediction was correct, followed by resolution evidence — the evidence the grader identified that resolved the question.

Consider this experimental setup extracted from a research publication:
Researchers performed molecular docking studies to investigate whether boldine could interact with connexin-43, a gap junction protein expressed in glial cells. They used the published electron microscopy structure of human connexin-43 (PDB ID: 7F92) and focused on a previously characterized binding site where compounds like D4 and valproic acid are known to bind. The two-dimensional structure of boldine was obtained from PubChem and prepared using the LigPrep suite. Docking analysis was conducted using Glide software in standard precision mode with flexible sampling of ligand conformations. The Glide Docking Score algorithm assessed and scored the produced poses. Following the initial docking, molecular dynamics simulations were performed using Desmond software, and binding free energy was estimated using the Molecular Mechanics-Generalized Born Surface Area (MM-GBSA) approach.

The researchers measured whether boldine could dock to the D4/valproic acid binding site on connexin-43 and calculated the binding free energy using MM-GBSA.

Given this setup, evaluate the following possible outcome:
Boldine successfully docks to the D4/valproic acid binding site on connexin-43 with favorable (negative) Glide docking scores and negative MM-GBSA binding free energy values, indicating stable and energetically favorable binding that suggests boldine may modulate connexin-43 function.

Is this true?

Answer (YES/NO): YES